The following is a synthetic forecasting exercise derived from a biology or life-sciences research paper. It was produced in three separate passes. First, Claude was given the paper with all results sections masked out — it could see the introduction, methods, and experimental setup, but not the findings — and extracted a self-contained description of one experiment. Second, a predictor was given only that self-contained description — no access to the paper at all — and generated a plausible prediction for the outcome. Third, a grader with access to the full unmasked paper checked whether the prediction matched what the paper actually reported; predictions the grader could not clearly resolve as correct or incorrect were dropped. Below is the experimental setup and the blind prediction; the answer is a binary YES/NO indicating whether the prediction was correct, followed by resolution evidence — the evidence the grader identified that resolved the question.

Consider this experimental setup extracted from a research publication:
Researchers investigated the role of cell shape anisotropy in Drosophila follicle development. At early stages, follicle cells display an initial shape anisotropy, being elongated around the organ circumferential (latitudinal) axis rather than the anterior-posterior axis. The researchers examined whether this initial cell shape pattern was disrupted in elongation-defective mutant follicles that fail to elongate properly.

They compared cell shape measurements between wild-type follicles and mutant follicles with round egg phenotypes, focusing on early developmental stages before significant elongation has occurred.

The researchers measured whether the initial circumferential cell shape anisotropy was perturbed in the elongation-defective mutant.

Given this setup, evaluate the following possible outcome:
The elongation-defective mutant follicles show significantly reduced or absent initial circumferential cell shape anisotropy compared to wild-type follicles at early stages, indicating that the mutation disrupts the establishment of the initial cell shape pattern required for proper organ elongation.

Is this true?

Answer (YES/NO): NO